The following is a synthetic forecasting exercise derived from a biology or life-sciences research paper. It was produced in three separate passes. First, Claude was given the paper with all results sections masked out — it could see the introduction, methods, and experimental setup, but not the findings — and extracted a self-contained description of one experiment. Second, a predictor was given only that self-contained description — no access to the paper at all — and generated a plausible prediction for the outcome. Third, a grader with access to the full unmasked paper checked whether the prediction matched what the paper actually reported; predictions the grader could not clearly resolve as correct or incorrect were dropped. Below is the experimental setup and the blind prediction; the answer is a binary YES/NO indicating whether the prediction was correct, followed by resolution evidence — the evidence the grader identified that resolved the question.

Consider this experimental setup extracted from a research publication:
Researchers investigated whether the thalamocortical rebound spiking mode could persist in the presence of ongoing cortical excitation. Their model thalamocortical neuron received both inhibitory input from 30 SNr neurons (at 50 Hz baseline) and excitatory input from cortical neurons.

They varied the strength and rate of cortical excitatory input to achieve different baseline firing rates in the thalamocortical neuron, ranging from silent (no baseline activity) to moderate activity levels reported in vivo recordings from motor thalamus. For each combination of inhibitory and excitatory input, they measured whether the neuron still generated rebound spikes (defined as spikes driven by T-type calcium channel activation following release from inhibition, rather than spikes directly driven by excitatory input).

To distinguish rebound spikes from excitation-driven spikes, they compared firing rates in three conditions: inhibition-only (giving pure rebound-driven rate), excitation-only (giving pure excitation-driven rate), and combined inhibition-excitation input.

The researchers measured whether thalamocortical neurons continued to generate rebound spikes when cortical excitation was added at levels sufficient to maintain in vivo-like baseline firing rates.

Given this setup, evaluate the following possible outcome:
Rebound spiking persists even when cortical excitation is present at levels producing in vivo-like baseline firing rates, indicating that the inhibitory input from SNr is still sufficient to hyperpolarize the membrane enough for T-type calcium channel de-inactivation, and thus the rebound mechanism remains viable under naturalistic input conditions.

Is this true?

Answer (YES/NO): YES